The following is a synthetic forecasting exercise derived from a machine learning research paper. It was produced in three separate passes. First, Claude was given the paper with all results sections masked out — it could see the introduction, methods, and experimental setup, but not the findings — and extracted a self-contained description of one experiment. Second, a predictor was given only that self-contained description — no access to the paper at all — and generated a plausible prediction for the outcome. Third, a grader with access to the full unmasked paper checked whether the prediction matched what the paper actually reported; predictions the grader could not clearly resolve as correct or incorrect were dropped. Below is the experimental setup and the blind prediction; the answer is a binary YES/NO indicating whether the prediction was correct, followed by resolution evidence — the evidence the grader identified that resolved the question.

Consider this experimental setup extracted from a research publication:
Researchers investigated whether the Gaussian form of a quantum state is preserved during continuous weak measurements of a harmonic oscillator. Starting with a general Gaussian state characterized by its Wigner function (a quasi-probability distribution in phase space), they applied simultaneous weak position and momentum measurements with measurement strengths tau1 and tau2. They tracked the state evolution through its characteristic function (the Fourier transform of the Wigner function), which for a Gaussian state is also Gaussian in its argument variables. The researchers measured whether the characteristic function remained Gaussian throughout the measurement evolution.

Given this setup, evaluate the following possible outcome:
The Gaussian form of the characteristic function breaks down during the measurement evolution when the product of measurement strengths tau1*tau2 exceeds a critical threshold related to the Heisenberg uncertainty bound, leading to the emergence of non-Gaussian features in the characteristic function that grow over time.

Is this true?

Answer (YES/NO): NO